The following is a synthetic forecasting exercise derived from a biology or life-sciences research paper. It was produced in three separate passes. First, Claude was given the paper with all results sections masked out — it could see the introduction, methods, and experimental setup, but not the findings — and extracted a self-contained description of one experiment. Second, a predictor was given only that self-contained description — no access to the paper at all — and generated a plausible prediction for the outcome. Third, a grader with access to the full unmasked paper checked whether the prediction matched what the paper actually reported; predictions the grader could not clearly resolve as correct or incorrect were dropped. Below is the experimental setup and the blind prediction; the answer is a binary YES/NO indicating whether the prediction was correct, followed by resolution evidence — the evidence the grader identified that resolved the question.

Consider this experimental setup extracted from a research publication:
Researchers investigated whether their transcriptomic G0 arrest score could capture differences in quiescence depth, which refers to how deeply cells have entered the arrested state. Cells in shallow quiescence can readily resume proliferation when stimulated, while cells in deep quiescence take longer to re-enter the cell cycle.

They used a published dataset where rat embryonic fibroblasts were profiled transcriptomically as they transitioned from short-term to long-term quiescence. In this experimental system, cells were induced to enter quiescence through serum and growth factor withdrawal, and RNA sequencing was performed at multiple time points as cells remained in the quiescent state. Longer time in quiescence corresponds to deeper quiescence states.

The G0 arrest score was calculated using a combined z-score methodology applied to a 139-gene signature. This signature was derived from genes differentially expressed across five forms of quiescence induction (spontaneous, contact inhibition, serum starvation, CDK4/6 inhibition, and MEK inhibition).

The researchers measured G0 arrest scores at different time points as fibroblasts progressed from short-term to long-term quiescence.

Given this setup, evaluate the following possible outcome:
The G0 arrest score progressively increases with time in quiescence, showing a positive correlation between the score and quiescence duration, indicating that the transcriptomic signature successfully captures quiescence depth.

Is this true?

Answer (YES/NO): YES